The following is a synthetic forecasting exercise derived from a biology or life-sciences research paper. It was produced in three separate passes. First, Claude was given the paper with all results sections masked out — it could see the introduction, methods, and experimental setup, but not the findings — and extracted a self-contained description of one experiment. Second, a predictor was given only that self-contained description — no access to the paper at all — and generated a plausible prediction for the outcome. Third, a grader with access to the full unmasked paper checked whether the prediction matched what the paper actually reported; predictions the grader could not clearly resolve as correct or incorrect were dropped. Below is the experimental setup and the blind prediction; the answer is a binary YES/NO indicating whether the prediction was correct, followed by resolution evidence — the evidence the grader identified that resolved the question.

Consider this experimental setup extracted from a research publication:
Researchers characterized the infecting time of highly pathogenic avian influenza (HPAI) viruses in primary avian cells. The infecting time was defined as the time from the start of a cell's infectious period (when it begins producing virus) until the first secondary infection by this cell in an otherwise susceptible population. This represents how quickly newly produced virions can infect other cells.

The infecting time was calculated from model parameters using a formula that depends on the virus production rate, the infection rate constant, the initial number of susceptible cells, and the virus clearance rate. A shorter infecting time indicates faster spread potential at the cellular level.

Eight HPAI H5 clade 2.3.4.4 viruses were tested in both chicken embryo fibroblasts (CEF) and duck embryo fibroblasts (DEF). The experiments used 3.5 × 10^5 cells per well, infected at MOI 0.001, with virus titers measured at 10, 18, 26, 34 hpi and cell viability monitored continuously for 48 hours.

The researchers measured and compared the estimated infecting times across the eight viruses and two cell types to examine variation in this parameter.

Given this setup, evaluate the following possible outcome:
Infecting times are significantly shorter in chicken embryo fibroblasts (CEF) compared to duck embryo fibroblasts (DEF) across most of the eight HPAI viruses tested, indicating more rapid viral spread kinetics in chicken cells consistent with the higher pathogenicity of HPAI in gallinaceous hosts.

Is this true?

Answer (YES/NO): NO